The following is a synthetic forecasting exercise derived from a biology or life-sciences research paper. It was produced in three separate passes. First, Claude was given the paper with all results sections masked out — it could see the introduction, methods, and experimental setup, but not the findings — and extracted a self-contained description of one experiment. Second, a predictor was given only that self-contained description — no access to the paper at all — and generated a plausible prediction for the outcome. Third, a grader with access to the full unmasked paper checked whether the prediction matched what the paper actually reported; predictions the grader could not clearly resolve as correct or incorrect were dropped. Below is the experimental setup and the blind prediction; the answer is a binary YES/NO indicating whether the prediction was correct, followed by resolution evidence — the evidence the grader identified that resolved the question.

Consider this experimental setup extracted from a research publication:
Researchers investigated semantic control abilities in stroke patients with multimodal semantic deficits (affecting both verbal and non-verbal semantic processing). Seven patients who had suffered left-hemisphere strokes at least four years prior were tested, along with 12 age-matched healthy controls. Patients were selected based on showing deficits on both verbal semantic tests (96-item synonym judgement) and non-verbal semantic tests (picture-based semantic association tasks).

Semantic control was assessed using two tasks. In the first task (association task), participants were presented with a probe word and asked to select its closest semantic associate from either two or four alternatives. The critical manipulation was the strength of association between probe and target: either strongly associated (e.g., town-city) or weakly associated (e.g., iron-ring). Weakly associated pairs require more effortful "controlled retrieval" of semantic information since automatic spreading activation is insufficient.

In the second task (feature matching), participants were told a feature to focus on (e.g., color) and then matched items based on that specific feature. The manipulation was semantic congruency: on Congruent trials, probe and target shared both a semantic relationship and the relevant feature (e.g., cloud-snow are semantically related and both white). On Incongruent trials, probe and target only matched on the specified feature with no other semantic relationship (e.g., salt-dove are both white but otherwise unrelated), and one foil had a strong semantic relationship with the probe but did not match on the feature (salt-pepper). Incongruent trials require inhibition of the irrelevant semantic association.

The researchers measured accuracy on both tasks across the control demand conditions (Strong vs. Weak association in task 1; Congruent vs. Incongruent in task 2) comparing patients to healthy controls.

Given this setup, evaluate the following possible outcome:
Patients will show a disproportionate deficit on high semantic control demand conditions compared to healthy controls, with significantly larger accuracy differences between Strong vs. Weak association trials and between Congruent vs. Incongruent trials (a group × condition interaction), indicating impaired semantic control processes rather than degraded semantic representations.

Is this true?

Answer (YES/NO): NO